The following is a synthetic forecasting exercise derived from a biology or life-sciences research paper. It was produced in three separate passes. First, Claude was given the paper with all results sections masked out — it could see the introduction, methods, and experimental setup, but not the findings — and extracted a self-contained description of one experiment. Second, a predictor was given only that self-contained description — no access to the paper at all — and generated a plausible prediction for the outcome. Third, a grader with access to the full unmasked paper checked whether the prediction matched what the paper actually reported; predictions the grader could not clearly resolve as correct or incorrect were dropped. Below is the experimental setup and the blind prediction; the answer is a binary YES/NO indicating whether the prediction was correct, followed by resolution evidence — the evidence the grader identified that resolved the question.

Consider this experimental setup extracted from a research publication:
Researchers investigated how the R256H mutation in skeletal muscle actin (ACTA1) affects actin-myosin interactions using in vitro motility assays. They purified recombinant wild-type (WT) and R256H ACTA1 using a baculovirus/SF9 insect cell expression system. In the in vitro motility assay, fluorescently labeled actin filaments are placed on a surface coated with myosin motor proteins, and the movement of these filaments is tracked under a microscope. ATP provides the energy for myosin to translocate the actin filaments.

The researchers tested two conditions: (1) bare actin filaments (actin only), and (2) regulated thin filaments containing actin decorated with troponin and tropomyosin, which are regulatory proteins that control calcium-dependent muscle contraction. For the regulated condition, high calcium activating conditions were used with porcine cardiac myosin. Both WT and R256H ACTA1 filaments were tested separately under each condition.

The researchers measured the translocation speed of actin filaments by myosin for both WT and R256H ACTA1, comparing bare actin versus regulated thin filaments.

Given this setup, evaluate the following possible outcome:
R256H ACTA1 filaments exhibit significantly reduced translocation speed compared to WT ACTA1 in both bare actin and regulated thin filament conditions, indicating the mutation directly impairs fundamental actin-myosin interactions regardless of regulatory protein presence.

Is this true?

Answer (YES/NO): NO